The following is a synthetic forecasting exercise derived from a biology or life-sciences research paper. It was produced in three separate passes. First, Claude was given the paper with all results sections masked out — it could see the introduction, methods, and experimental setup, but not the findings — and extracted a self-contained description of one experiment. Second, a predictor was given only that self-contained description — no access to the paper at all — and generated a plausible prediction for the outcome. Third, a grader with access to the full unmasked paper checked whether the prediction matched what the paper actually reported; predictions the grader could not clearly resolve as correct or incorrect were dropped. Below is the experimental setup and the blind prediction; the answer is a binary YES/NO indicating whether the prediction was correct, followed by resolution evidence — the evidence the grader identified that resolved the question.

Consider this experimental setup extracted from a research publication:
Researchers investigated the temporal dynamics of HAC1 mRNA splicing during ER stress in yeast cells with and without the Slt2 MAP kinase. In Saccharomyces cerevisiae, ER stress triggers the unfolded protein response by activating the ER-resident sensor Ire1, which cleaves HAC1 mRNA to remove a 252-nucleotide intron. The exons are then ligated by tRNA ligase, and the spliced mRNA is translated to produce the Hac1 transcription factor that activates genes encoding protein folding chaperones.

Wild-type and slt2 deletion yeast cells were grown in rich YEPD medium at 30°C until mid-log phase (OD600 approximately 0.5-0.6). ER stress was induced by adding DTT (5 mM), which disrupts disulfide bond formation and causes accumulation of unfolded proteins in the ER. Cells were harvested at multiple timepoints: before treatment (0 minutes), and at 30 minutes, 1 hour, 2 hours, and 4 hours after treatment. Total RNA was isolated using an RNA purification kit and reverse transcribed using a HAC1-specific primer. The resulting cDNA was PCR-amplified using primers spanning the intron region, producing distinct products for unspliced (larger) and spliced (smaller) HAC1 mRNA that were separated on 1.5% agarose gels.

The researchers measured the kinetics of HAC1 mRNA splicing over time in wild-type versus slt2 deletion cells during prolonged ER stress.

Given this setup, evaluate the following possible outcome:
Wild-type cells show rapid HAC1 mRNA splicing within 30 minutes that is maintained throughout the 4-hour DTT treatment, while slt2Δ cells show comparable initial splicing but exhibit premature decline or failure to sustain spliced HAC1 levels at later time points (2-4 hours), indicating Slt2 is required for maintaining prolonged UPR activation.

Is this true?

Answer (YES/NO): YES